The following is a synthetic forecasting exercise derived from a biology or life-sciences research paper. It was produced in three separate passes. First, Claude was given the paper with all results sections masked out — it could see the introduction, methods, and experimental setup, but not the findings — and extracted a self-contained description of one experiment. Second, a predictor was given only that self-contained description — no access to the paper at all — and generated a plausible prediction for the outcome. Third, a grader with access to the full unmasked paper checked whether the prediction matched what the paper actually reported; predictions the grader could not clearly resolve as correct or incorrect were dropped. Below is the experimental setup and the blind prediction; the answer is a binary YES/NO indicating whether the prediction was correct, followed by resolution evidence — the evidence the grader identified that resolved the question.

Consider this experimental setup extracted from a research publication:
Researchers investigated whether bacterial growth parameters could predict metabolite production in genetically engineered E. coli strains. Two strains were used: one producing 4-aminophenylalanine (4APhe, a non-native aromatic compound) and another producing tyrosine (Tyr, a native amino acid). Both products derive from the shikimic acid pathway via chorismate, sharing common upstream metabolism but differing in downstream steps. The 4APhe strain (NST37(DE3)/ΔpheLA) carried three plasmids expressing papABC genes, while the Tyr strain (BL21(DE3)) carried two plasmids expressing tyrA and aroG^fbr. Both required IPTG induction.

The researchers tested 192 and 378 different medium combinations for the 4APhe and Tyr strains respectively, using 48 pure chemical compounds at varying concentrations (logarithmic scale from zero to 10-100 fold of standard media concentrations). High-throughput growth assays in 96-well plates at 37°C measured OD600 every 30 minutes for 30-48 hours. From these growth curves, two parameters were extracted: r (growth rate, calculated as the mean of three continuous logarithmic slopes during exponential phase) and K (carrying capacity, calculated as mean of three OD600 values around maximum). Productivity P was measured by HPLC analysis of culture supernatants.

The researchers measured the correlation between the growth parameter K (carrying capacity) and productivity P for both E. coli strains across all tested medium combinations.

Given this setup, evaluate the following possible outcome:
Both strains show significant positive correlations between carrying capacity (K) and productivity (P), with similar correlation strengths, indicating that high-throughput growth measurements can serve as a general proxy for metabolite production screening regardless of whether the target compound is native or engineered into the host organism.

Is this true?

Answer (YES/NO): NO